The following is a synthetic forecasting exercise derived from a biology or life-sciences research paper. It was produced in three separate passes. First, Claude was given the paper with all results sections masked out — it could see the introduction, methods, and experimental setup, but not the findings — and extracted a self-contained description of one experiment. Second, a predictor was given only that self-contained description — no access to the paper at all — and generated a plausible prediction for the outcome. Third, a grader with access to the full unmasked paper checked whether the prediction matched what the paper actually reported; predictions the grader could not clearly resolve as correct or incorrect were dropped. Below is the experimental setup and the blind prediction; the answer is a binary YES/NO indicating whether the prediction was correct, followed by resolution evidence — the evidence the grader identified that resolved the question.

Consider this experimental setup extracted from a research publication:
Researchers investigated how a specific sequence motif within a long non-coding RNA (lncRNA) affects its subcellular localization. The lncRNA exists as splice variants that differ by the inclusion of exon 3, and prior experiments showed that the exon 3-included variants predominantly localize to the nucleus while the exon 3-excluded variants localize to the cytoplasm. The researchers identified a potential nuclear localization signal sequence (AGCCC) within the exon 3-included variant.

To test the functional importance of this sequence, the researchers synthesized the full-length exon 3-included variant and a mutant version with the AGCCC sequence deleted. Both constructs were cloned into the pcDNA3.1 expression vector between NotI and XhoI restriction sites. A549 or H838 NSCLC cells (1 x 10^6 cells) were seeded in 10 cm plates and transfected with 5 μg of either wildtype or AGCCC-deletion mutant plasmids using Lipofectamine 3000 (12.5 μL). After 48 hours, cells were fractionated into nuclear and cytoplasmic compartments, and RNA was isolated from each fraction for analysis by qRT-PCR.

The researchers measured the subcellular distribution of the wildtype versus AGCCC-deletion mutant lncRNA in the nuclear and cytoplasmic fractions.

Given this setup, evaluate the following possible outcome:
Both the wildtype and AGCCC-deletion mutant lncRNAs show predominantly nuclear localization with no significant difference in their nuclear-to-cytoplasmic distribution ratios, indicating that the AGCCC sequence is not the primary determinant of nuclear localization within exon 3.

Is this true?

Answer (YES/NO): NO